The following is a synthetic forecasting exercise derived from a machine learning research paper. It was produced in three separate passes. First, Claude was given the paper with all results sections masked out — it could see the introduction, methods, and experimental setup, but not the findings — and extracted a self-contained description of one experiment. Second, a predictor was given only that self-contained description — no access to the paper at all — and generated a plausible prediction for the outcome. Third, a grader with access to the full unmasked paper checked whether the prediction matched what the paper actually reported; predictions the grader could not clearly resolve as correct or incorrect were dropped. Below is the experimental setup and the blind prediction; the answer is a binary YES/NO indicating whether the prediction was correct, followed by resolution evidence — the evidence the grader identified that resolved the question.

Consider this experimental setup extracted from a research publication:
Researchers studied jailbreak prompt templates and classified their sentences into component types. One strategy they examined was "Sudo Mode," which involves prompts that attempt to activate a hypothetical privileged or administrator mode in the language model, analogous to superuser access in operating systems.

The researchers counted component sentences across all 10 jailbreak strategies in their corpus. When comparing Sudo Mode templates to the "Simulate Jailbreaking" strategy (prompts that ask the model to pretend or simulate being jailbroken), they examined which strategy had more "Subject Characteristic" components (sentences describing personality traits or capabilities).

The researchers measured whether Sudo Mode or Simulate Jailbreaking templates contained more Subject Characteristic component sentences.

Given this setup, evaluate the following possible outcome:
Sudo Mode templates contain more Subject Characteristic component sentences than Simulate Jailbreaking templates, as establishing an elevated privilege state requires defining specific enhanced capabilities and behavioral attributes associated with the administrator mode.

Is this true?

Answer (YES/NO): NO